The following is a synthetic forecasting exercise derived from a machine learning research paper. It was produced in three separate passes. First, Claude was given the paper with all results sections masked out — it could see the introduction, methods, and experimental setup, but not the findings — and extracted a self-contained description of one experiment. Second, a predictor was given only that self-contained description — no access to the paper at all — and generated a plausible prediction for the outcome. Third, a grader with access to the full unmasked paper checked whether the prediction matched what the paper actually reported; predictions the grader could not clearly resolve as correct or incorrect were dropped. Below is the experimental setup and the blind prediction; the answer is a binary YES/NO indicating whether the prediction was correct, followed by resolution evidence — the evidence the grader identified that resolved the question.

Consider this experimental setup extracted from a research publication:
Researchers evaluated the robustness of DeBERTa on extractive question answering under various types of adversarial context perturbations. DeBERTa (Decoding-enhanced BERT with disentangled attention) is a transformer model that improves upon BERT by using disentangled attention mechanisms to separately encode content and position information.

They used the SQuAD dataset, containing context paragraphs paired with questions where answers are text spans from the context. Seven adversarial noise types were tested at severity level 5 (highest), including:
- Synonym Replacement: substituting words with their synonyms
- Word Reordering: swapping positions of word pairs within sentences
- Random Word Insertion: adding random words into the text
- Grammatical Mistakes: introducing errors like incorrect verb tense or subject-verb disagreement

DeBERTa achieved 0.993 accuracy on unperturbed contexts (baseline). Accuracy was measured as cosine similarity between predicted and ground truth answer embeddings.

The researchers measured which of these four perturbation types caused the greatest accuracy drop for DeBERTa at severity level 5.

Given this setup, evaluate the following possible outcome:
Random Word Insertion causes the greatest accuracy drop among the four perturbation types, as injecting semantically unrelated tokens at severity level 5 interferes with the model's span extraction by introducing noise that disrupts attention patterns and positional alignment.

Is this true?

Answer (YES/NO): NO